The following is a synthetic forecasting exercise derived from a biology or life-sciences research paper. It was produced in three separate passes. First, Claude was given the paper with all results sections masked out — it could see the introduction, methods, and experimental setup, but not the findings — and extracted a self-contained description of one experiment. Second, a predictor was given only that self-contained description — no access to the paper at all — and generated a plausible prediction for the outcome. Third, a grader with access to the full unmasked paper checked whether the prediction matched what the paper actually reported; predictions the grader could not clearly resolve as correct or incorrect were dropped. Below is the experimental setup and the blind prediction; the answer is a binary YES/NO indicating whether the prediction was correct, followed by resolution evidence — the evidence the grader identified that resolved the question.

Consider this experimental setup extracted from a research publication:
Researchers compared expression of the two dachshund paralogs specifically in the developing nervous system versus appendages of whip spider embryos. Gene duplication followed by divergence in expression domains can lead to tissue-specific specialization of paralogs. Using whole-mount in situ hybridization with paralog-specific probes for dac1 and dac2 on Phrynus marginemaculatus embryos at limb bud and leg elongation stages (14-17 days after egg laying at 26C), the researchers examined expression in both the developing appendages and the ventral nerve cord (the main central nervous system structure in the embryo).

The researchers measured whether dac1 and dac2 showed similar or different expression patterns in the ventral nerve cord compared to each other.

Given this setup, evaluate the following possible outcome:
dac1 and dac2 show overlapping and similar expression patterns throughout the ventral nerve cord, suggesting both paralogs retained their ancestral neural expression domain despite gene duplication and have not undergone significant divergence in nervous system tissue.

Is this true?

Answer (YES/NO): NO